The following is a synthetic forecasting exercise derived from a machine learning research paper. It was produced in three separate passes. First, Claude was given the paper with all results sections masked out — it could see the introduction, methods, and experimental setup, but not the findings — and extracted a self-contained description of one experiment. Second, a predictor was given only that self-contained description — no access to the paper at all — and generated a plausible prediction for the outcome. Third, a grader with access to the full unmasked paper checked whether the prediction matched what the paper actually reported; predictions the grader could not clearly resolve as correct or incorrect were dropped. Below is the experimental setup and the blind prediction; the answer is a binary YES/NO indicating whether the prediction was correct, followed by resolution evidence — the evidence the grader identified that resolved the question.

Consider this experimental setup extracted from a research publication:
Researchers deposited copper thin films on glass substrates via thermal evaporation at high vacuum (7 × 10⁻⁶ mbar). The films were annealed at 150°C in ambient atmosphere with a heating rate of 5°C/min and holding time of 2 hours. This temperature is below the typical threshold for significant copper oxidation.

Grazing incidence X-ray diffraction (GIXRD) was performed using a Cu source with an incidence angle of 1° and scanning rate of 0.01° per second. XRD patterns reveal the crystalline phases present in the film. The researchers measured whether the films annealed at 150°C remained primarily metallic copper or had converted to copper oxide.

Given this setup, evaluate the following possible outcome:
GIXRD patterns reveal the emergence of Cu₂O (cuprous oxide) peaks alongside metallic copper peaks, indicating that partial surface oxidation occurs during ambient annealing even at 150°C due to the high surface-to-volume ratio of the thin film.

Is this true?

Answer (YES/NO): NO